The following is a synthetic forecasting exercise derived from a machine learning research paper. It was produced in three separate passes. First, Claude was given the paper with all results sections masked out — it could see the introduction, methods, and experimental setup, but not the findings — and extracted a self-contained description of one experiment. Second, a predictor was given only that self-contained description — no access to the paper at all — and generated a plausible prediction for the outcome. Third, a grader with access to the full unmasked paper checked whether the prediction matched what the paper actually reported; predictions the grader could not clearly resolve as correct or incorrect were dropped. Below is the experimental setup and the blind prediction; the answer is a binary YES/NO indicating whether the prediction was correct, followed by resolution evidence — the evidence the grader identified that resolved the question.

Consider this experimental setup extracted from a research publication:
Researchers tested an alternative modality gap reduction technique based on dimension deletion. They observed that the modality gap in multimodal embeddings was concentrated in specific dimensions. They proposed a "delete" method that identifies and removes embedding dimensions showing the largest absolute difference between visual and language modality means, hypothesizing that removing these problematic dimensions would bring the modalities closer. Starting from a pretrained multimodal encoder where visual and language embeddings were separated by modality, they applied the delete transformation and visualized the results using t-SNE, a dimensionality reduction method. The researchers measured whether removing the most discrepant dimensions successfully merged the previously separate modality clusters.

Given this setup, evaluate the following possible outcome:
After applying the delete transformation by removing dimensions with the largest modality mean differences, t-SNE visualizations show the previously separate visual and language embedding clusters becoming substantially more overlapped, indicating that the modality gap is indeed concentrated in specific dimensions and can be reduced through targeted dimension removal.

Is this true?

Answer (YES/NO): YES